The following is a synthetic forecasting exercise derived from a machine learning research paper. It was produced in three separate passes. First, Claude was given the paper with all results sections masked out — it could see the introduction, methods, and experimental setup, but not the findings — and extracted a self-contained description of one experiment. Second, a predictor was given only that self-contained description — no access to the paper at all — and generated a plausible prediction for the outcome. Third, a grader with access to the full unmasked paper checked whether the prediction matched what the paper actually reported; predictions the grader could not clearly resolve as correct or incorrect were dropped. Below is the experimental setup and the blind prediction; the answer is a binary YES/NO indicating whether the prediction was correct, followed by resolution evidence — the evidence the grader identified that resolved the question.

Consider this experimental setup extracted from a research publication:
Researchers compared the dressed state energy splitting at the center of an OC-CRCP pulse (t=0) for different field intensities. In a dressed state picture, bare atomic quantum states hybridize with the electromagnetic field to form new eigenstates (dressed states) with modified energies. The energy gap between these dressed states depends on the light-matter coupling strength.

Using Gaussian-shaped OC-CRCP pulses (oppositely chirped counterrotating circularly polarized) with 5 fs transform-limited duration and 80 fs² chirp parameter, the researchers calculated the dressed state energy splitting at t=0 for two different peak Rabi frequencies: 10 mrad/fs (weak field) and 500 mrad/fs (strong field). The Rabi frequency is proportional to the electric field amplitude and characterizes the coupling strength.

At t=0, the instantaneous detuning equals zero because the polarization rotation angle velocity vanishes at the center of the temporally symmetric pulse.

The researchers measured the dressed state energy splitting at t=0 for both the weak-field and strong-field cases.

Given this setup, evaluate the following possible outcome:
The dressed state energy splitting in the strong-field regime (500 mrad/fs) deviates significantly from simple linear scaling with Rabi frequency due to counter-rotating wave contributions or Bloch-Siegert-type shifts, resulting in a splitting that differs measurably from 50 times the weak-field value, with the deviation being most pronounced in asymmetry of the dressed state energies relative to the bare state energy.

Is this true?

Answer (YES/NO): NO